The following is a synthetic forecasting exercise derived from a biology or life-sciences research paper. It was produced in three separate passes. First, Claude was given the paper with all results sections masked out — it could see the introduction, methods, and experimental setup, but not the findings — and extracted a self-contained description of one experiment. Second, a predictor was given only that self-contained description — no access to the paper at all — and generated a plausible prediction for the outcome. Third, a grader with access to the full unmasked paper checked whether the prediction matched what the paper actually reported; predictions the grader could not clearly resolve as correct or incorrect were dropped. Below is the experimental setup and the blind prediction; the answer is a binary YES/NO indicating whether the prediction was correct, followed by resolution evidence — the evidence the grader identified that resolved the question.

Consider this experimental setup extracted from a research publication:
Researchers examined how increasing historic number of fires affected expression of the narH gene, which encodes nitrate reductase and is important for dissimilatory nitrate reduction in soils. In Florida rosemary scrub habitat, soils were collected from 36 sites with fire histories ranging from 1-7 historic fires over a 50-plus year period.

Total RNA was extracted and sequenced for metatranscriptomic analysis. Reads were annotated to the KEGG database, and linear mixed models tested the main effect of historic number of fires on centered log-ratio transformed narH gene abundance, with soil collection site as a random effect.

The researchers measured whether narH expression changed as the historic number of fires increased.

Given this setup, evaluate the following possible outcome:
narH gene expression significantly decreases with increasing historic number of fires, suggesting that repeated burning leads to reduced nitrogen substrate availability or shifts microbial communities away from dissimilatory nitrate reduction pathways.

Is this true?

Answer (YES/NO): YES